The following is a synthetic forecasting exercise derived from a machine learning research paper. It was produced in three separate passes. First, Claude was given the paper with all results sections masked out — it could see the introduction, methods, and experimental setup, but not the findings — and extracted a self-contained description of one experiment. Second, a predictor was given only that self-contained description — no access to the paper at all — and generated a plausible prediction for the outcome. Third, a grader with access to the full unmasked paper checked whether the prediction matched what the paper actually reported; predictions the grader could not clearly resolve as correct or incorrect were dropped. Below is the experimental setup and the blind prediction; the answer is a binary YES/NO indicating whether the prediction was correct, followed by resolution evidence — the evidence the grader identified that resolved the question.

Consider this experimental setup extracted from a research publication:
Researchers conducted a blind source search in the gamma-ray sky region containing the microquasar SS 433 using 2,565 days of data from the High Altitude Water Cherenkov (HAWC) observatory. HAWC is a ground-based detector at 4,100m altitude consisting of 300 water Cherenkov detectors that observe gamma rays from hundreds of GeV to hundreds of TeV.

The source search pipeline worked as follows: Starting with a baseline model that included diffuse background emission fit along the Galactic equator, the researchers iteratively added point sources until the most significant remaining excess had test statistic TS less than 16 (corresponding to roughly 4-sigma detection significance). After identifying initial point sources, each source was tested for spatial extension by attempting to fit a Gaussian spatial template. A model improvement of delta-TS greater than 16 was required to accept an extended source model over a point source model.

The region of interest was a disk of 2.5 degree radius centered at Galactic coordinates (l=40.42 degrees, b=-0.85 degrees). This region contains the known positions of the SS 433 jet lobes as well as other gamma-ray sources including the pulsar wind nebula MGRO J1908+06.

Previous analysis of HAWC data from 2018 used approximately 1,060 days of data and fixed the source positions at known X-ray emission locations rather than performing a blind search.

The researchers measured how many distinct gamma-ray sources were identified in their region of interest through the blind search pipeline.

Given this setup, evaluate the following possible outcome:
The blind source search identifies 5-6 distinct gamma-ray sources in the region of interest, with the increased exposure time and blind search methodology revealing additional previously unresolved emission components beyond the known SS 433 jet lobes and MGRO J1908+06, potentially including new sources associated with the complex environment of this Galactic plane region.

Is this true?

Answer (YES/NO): YES